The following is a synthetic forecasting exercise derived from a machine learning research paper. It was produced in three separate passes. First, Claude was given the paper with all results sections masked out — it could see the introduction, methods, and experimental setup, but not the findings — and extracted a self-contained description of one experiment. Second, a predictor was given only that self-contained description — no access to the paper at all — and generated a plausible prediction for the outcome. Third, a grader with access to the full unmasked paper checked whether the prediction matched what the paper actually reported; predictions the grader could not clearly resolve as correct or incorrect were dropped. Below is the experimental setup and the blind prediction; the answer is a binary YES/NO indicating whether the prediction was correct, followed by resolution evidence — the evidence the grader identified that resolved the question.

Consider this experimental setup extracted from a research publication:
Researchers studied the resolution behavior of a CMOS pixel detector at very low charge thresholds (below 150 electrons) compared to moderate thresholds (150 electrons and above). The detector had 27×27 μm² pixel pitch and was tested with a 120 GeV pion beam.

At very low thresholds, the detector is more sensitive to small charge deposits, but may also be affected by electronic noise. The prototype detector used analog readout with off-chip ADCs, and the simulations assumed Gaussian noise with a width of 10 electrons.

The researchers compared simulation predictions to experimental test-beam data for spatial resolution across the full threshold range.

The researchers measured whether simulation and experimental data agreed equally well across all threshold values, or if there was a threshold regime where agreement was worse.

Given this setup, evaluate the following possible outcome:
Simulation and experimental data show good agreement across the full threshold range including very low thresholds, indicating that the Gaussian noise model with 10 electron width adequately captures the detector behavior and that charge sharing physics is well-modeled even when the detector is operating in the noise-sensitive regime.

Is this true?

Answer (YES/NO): NO